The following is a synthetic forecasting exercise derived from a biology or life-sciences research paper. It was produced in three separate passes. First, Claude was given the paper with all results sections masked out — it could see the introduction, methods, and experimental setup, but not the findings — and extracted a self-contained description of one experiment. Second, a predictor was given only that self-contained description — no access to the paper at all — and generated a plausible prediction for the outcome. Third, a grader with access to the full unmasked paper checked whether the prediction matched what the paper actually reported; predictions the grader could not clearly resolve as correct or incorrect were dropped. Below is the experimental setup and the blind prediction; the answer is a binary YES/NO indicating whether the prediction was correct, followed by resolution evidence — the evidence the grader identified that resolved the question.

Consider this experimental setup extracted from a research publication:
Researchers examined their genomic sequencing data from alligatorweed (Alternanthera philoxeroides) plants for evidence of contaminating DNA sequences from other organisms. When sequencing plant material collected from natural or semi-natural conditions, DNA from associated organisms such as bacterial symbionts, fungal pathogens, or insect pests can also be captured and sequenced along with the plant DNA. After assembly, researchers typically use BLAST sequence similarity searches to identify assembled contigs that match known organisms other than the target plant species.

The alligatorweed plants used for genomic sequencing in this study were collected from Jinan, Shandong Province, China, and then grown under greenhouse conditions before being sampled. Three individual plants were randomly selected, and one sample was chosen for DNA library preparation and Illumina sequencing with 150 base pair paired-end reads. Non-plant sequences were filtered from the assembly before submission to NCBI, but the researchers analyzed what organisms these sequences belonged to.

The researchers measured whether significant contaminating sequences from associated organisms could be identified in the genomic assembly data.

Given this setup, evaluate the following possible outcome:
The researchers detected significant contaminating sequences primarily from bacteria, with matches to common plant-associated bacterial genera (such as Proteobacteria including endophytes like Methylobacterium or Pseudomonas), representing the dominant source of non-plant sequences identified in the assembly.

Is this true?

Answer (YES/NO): NO